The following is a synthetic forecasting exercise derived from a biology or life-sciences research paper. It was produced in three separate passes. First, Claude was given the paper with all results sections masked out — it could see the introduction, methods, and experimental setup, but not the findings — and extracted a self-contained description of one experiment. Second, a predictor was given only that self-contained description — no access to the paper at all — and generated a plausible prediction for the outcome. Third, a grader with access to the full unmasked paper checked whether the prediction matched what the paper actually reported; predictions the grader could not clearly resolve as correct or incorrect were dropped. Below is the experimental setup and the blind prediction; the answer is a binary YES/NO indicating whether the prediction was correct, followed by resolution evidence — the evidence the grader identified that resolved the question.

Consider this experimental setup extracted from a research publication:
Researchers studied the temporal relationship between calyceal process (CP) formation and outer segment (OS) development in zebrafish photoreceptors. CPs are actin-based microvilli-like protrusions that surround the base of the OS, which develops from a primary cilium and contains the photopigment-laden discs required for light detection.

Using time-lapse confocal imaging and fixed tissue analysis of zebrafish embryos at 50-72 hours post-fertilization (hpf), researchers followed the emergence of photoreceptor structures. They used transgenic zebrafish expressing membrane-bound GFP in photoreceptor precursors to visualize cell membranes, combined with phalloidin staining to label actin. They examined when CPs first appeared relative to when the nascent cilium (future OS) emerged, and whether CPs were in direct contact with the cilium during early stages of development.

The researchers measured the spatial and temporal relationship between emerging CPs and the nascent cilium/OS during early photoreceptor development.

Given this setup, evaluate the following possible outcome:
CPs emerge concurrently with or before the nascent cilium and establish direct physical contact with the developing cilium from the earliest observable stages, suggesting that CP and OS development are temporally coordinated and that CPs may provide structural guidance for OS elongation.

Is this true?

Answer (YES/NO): NO